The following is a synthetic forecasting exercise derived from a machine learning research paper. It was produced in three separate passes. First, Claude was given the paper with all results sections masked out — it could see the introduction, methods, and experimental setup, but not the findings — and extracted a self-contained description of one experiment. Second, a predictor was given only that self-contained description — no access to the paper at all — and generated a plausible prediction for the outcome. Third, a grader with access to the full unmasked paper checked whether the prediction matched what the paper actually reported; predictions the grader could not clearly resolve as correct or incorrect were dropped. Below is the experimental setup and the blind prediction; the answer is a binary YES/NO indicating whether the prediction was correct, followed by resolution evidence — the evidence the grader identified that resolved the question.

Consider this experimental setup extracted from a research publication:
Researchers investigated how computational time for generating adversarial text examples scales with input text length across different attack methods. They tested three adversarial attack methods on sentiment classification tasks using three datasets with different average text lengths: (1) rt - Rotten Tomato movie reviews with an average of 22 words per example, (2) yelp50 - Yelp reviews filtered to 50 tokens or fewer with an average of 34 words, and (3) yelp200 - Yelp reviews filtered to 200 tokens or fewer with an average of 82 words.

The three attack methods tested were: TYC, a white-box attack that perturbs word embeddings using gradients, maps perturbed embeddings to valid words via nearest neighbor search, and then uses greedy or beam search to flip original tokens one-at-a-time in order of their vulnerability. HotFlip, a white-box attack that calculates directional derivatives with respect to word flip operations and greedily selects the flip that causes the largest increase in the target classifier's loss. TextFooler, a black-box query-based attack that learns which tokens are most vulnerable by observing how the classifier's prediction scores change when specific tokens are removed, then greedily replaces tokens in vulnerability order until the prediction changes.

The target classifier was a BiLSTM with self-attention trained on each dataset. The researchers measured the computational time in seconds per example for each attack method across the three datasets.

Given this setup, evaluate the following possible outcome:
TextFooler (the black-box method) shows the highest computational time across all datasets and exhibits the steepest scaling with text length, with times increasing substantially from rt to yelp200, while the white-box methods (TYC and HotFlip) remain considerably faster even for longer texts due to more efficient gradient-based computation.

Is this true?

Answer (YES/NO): NO